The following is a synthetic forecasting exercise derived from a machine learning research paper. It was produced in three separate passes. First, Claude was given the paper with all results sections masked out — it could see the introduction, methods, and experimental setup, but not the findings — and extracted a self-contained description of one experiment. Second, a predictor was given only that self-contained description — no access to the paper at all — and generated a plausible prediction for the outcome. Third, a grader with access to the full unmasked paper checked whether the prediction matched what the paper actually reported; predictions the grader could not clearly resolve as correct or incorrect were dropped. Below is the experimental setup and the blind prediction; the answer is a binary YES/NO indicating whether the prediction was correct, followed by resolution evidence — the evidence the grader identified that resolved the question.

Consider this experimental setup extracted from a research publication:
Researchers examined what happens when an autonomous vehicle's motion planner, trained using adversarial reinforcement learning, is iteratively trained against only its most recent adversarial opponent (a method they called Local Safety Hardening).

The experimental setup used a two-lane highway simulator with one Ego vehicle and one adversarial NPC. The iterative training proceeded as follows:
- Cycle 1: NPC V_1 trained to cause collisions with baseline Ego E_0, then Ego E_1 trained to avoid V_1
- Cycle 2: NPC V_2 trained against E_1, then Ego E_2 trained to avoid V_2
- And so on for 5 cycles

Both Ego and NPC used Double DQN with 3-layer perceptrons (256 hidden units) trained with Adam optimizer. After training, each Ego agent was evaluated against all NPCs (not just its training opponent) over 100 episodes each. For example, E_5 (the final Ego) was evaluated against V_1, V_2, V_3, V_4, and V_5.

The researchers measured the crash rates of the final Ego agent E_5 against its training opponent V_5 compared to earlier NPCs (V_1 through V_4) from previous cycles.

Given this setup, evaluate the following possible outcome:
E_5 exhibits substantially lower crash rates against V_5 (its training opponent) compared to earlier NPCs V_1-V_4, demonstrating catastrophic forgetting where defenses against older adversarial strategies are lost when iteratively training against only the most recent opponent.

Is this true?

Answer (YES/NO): YES